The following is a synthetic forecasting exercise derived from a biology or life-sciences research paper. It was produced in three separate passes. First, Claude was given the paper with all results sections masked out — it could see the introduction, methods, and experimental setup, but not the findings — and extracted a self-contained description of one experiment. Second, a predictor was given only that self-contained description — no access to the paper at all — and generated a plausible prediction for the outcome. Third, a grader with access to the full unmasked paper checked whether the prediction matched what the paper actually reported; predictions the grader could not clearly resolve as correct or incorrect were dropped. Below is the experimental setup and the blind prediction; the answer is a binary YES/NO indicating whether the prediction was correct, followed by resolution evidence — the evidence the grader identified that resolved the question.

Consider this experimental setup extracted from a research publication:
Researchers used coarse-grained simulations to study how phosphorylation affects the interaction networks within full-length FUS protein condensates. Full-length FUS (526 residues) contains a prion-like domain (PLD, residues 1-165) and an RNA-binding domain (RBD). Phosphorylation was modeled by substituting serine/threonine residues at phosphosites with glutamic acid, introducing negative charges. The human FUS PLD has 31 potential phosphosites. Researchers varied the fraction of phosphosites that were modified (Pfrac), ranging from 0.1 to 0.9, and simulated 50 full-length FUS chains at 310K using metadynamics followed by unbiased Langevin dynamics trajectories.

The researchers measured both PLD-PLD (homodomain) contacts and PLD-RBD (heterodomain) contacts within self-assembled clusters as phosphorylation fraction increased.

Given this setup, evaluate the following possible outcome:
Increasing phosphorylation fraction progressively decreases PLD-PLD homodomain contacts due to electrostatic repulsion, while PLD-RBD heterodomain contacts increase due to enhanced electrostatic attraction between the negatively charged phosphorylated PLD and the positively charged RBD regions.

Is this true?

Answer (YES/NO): NO